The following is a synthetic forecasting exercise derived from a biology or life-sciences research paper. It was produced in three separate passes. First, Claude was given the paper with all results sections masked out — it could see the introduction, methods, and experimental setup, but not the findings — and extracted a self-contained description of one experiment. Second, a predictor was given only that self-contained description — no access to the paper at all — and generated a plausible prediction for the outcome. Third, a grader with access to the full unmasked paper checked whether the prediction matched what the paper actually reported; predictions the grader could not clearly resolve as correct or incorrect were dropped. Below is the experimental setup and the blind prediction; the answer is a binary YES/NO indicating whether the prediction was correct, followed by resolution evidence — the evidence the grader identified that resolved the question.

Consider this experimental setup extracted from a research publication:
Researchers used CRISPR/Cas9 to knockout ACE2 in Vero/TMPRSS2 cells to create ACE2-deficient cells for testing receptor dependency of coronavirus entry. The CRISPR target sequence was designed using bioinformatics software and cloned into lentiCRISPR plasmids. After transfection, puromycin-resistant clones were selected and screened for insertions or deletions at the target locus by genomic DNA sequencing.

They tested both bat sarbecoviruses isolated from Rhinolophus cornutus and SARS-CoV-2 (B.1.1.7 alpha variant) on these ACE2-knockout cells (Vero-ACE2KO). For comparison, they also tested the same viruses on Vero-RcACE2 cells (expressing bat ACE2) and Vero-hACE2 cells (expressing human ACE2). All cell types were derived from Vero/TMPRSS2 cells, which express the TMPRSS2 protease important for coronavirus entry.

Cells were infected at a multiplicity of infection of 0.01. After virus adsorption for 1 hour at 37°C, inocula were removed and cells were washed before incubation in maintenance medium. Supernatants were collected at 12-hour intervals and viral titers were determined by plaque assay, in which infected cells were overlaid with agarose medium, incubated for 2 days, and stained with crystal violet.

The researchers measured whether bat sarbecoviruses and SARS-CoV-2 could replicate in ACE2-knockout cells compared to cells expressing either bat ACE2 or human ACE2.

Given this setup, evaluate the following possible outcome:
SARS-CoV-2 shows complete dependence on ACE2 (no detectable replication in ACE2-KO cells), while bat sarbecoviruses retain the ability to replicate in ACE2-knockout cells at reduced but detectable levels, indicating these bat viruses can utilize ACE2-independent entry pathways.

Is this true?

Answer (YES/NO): NO